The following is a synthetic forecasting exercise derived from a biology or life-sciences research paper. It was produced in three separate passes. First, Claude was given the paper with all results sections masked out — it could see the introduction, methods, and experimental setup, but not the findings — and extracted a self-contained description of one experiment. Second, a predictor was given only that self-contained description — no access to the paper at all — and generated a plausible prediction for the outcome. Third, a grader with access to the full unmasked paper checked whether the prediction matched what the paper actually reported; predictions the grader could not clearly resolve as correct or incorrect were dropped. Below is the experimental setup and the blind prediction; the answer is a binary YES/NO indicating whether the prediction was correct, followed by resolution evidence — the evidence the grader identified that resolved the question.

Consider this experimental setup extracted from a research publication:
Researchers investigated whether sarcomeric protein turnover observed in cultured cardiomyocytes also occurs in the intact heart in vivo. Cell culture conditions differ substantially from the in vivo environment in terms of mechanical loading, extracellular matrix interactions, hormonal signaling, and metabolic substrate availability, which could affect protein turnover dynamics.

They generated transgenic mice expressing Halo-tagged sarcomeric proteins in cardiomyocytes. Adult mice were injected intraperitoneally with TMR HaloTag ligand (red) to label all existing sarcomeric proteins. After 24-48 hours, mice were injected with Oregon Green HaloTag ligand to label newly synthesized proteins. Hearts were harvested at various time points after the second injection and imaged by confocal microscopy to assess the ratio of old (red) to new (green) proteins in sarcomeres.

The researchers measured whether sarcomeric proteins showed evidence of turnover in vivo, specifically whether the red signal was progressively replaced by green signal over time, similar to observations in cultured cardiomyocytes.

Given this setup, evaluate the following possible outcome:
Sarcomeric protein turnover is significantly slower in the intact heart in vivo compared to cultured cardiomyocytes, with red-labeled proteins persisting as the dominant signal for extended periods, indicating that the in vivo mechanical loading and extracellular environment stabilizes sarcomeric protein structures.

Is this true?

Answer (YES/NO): YES